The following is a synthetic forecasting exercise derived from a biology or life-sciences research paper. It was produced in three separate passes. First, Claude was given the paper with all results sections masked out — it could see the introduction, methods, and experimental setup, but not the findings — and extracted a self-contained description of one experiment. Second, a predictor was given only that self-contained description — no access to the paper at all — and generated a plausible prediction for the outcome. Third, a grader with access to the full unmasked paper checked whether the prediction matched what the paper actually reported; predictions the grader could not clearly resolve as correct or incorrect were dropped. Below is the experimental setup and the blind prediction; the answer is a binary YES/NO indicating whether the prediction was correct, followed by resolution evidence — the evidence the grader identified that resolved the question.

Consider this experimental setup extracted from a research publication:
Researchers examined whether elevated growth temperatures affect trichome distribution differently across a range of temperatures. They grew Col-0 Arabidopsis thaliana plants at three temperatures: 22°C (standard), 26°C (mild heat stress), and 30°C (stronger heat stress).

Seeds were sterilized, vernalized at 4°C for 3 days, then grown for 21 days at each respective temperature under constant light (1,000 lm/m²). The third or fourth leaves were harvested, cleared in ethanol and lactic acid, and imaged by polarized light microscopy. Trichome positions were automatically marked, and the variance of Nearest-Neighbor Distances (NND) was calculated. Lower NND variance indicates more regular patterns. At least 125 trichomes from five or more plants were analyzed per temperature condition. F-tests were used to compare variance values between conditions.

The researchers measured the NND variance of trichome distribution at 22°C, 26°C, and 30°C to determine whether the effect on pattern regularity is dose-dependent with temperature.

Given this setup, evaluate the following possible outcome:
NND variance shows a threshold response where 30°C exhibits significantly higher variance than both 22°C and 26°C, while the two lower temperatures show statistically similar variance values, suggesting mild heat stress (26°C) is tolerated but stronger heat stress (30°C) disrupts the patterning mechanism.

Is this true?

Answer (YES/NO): NO